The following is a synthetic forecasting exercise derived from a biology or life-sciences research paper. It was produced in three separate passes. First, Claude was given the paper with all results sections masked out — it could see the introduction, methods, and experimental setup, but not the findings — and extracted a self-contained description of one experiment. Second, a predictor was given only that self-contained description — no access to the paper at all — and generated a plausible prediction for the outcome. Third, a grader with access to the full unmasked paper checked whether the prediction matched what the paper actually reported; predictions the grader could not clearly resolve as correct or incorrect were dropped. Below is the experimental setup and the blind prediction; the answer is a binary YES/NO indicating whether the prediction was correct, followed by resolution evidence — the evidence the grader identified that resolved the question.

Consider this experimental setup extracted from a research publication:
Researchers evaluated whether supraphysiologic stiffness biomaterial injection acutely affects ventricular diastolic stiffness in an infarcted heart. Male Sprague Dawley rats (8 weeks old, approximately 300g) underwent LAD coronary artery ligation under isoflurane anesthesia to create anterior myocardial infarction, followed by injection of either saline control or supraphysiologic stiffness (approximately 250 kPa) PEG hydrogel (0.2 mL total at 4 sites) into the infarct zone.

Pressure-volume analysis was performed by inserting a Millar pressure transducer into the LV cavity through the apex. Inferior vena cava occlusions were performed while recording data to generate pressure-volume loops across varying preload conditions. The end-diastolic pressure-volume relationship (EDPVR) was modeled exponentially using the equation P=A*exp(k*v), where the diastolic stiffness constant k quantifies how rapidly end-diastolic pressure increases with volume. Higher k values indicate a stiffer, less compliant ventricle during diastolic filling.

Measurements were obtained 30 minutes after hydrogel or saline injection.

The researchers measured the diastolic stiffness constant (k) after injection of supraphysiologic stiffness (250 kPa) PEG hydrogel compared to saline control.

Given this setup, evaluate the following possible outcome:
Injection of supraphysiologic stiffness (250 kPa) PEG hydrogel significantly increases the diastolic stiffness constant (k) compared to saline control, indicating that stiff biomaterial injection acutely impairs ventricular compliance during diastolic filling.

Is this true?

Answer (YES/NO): YES